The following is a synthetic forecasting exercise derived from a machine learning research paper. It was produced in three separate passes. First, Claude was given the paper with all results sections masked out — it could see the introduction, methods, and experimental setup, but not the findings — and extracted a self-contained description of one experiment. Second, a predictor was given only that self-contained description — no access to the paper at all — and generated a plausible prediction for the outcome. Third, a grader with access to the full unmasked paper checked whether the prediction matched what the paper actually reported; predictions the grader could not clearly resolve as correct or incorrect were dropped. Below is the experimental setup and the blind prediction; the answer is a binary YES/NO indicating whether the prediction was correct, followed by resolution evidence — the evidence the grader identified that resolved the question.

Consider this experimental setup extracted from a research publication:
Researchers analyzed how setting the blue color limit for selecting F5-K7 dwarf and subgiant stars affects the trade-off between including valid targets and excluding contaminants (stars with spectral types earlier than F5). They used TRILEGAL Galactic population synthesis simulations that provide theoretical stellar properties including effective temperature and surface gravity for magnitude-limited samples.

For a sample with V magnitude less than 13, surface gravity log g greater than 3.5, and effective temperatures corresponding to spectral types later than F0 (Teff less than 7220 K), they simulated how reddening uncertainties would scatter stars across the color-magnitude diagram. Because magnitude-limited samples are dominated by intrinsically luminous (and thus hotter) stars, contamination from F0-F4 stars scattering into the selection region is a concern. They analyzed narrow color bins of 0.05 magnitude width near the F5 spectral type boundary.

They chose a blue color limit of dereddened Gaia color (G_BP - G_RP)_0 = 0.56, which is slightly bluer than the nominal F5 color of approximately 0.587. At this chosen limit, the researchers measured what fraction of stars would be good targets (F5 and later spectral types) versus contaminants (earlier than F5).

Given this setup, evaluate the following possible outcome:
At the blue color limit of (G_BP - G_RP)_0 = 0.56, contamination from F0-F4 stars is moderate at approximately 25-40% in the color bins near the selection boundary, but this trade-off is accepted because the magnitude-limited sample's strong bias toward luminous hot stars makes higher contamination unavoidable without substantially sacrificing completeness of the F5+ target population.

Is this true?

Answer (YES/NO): NO